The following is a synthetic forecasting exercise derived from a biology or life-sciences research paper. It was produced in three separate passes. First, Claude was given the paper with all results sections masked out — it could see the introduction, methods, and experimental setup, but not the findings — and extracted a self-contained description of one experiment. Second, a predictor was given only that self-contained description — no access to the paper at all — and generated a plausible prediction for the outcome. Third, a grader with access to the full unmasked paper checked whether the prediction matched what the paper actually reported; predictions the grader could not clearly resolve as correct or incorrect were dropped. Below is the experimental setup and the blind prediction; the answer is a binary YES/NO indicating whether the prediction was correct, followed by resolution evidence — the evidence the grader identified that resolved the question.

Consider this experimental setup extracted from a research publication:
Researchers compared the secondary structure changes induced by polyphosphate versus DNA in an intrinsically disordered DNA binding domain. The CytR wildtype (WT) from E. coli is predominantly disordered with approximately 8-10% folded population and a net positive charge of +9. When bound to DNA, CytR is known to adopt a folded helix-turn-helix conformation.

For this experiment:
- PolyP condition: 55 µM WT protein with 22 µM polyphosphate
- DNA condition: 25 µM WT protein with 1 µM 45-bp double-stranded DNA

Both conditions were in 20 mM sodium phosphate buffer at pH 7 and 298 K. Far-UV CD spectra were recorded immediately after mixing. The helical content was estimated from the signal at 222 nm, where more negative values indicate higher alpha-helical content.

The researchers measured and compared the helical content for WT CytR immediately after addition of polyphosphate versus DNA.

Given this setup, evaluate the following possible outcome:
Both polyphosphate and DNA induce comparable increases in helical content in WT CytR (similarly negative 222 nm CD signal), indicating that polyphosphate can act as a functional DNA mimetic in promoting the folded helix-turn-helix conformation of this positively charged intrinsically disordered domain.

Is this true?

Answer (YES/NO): NO